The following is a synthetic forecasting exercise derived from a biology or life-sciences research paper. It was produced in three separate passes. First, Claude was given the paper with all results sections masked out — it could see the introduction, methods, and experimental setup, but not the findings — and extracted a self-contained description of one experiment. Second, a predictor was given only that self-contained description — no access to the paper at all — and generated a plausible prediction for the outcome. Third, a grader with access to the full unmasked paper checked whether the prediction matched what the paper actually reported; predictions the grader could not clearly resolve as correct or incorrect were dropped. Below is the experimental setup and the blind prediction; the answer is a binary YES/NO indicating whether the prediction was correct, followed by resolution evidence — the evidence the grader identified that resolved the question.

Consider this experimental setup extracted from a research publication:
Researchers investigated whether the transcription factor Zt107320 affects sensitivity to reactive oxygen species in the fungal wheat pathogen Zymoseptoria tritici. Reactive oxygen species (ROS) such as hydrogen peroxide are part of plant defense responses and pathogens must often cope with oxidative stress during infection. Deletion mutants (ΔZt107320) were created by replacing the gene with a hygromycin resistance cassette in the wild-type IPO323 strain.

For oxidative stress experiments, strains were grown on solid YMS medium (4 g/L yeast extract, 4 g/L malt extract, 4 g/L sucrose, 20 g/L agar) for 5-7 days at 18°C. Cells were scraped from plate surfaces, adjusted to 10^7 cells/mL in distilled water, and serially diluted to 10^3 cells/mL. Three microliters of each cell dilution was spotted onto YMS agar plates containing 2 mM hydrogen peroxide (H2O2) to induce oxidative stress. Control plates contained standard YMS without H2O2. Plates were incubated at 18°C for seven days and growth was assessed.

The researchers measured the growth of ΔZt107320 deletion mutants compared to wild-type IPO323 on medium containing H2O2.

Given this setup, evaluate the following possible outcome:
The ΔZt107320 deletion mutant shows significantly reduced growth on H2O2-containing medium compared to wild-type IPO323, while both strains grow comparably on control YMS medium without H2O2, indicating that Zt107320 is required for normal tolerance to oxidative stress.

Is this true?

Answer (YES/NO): NO